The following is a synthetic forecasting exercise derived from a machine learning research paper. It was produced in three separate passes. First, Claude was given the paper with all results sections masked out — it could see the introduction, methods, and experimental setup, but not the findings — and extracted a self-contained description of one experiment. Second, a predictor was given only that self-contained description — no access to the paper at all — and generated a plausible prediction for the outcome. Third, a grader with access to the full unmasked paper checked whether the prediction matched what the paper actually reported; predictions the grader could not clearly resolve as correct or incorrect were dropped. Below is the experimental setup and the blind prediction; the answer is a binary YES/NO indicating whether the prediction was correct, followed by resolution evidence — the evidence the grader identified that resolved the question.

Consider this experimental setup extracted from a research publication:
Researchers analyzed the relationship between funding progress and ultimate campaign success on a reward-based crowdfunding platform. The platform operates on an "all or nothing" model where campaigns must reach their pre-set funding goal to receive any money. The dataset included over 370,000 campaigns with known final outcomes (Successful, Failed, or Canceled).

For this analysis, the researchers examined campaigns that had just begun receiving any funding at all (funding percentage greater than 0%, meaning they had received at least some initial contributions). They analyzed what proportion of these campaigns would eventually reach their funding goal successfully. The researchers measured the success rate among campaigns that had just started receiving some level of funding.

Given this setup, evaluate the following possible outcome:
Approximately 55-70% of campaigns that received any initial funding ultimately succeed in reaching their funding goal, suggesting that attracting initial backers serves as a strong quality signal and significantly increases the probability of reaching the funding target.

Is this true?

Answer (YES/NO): NO